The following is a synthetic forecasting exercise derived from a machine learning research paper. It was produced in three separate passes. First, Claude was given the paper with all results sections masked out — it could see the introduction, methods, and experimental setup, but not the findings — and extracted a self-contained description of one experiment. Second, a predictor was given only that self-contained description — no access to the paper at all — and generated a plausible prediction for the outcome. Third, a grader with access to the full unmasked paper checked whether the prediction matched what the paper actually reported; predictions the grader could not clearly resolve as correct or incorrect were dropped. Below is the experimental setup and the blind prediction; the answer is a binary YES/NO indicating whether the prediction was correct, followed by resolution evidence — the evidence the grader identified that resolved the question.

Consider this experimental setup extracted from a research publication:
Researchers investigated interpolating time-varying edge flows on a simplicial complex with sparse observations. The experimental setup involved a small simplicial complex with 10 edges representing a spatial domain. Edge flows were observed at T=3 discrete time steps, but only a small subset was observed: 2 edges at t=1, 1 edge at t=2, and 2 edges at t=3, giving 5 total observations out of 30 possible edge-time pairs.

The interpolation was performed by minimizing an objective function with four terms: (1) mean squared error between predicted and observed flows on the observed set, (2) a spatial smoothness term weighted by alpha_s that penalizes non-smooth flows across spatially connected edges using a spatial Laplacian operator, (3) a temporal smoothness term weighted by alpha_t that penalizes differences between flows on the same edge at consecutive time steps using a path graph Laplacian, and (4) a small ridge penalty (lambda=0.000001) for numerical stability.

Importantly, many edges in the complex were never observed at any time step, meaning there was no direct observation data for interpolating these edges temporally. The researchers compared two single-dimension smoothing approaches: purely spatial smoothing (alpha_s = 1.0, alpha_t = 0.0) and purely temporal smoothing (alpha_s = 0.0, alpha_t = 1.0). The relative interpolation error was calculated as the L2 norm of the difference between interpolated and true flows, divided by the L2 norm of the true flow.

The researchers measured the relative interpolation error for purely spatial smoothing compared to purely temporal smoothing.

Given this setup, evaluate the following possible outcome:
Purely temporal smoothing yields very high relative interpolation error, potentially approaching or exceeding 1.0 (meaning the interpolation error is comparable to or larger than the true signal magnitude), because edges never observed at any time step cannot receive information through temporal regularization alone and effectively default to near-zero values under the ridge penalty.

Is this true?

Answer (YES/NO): NO